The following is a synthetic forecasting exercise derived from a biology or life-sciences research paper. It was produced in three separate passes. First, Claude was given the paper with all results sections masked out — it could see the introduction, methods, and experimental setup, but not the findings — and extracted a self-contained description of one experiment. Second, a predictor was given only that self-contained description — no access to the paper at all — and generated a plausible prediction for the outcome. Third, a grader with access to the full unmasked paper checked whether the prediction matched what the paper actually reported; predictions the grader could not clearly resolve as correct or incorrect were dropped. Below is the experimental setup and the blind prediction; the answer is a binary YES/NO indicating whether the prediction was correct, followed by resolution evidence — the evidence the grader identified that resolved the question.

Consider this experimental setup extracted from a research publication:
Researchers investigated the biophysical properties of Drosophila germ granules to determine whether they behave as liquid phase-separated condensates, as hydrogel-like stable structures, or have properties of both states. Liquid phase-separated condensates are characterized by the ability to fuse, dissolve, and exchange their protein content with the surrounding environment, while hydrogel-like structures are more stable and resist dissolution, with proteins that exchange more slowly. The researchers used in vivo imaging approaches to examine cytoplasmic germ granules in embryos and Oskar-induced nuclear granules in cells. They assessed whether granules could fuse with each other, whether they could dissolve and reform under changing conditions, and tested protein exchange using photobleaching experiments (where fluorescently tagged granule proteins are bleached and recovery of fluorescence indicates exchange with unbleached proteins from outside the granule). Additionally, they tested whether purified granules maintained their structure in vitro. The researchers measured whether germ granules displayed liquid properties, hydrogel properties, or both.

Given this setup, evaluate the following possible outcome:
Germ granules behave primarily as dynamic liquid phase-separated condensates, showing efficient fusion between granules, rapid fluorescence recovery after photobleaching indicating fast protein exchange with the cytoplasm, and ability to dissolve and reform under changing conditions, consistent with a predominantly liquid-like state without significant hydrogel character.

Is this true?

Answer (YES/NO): NO